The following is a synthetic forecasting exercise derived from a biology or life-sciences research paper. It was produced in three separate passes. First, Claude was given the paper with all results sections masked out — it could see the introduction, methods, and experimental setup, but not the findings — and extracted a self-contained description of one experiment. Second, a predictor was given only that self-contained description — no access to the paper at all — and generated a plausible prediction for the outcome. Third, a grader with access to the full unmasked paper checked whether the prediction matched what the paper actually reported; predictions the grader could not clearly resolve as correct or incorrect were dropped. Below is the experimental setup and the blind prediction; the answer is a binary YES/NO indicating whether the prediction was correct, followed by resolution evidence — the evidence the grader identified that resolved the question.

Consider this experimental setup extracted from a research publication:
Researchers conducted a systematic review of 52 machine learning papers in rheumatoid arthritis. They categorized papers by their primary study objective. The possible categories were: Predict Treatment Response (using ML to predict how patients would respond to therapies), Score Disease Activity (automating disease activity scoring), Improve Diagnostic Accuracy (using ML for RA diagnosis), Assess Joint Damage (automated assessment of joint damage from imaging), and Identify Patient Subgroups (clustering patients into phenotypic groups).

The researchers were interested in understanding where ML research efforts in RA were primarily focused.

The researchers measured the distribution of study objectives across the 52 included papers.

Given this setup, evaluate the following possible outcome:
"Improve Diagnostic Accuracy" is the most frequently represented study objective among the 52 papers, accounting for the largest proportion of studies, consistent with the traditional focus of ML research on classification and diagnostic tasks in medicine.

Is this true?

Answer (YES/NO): NO